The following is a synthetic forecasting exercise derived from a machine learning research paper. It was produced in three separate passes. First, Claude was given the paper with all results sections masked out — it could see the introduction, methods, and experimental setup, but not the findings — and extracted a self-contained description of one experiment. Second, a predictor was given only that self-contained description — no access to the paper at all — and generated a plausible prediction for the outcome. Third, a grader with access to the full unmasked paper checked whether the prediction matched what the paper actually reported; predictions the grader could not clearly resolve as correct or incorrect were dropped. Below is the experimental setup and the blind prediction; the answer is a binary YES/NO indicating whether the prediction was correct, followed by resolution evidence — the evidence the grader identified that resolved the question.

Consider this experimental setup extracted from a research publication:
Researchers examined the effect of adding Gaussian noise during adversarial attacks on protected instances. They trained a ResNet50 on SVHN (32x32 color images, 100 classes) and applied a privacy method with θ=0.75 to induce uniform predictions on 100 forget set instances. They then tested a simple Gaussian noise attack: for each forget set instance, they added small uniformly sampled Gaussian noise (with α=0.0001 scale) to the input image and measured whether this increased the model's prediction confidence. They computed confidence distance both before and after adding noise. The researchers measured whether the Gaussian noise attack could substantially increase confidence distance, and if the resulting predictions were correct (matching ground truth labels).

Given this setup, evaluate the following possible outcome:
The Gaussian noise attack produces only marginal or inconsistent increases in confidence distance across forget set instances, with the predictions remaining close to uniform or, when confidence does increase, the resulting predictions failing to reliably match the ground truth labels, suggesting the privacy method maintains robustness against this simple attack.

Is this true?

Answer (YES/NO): NO